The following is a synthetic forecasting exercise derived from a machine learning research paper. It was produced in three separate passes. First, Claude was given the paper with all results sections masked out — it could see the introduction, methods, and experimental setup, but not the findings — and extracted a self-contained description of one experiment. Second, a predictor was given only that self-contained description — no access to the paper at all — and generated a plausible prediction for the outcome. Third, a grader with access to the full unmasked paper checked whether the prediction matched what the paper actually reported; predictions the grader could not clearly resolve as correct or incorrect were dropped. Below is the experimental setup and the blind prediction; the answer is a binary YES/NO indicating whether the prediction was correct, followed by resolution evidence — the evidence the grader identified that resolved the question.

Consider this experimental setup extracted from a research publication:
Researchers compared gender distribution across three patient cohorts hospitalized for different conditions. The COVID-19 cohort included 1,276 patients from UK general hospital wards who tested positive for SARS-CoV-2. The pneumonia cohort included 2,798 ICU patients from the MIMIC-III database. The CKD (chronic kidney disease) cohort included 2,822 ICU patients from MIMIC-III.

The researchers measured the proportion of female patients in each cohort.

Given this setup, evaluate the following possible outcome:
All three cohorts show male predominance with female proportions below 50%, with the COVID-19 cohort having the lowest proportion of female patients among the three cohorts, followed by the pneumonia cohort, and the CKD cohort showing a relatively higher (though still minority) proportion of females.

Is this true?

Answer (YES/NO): NO